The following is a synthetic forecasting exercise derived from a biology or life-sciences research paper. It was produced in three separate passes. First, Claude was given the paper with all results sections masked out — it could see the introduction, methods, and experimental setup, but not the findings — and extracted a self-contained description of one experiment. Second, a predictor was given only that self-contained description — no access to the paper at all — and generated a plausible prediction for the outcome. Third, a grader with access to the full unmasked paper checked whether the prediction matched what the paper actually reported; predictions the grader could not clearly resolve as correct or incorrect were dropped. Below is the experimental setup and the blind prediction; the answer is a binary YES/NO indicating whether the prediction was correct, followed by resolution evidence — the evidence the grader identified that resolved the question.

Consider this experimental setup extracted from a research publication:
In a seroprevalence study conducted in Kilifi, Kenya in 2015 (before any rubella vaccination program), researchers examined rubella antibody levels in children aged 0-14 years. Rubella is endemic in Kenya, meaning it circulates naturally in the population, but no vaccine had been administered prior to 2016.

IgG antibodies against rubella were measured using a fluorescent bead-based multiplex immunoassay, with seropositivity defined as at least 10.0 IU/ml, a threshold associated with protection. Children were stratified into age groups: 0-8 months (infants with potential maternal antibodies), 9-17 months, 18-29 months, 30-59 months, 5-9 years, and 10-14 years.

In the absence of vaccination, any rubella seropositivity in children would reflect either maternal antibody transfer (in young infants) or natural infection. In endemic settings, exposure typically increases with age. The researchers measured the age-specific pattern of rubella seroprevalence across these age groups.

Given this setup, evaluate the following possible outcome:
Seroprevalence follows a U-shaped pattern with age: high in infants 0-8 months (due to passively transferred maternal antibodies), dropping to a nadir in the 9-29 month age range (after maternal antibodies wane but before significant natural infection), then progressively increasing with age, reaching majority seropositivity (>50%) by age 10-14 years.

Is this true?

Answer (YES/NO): NO